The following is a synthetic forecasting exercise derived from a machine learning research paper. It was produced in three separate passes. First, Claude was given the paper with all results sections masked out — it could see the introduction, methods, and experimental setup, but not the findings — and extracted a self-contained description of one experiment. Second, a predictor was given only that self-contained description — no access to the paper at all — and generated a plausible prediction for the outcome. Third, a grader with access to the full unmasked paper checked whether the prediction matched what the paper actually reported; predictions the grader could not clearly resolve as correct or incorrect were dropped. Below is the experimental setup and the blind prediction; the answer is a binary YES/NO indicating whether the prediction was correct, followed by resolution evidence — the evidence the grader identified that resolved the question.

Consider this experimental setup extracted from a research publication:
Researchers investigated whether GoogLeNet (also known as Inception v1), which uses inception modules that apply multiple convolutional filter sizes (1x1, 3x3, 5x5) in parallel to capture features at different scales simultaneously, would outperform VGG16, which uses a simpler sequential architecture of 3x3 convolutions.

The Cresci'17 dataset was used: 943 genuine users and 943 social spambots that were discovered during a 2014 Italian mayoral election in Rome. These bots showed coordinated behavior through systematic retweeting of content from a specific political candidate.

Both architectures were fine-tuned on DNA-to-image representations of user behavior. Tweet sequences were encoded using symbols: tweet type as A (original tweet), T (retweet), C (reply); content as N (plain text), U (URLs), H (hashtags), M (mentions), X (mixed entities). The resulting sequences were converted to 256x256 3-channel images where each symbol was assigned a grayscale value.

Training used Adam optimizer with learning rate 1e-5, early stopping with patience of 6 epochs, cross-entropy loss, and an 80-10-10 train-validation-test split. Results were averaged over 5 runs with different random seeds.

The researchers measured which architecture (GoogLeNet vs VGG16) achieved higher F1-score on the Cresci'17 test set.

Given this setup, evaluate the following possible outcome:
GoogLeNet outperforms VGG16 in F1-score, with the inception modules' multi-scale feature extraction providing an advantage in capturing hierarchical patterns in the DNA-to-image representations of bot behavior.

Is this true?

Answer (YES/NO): NO